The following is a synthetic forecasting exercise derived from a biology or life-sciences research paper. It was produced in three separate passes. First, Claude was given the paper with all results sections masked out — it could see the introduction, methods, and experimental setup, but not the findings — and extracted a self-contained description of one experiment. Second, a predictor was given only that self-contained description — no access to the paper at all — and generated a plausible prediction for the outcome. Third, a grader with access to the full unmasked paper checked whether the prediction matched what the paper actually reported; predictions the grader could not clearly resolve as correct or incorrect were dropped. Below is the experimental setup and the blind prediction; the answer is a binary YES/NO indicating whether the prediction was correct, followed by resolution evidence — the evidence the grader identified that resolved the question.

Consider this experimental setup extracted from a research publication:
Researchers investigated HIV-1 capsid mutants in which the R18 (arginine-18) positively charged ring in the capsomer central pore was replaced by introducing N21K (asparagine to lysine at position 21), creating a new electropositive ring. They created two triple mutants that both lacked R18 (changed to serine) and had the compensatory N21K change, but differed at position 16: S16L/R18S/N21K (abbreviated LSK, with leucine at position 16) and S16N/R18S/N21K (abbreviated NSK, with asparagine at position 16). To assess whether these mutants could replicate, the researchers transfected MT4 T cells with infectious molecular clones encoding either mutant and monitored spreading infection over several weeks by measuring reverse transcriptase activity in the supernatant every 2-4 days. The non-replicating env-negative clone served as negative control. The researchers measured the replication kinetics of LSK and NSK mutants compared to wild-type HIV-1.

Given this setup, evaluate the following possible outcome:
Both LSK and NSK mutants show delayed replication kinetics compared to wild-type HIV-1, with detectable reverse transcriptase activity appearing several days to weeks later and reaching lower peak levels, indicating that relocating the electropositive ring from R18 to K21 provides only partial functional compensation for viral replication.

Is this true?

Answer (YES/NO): NO